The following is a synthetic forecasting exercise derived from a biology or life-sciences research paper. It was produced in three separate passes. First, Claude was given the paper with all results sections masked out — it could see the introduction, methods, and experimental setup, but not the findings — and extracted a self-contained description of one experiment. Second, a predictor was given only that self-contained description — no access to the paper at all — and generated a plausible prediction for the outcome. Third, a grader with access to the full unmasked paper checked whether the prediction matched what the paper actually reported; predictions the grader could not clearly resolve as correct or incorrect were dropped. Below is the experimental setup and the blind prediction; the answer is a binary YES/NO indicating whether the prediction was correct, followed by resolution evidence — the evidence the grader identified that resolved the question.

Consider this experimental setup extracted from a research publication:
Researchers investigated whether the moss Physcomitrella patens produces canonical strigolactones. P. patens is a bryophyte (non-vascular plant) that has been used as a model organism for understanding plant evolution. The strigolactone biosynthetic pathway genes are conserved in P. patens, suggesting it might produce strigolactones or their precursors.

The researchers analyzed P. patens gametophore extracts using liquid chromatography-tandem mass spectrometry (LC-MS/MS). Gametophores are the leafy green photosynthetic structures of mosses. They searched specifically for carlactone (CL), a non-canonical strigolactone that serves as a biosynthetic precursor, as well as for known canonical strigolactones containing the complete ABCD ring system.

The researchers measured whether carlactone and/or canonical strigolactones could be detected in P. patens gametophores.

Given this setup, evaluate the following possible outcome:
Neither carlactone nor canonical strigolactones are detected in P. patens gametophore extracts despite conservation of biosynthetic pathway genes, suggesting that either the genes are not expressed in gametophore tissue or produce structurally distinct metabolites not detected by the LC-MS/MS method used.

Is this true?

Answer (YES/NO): NO